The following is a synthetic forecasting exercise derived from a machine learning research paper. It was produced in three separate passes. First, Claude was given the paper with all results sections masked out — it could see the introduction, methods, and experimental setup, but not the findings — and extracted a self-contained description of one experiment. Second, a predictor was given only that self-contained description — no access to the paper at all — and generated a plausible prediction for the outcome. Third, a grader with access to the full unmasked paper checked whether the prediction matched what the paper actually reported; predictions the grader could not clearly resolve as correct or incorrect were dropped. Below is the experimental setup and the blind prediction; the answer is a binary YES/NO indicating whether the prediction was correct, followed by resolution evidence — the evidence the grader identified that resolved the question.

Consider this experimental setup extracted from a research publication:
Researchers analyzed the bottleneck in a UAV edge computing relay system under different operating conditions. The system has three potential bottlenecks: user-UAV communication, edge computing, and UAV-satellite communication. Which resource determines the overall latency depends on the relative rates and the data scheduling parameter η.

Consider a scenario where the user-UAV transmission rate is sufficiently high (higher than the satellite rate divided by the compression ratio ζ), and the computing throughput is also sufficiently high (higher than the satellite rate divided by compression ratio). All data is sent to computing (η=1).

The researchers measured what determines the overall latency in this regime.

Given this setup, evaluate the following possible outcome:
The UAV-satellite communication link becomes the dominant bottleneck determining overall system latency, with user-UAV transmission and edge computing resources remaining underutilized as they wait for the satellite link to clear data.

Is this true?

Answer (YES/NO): YES